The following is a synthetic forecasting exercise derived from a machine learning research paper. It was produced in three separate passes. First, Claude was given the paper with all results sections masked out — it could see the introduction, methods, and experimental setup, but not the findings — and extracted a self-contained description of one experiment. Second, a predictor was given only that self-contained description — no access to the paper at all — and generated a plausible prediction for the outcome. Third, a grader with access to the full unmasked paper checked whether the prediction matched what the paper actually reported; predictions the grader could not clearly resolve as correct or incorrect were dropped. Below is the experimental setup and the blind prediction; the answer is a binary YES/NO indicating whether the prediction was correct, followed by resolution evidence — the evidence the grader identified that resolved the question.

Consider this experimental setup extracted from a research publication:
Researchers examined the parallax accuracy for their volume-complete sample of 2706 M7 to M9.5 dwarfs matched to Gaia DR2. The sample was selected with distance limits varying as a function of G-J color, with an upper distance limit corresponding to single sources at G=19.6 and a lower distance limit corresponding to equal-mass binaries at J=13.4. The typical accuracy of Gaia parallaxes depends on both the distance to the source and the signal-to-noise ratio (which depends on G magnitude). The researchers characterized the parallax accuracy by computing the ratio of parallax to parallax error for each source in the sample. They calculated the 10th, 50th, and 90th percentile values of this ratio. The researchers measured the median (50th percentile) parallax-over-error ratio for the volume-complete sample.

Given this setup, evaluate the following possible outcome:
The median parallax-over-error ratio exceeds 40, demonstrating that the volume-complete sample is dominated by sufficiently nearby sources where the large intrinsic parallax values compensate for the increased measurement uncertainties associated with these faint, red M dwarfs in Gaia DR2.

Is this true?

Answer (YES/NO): NO